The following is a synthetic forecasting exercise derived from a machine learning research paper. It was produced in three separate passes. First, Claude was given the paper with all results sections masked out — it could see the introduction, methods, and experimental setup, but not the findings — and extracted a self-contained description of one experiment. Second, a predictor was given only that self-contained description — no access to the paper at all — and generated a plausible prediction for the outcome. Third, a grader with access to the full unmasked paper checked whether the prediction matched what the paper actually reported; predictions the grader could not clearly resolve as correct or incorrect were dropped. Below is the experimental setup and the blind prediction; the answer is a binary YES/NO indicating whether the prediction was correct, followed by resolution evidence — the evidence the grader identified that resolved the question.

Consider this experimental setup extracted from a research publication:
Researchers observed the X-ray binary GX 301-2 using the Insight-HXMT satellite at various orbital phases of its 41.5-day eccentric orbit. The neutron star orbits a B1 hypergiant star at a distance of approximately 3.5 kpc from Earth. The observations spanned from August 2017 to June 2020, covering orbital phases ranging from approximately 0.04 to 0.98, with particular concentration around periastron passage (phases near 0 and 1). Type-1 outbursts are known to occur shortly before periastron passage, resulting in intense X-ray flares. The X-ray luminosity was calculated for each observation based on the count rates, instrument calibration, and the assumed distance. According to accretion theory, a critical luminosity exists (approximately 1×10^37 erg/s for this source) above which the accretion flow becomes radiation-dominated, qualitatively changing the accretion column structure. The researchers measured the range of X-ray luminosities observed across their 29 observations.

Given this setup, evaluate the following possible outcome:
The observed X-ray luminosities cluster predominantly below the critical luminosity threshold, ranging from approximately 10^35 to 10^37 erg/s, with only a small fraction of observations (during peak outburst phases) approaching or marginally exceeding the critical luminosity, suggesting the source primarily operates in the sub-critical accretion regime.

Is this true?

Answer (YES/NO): NO